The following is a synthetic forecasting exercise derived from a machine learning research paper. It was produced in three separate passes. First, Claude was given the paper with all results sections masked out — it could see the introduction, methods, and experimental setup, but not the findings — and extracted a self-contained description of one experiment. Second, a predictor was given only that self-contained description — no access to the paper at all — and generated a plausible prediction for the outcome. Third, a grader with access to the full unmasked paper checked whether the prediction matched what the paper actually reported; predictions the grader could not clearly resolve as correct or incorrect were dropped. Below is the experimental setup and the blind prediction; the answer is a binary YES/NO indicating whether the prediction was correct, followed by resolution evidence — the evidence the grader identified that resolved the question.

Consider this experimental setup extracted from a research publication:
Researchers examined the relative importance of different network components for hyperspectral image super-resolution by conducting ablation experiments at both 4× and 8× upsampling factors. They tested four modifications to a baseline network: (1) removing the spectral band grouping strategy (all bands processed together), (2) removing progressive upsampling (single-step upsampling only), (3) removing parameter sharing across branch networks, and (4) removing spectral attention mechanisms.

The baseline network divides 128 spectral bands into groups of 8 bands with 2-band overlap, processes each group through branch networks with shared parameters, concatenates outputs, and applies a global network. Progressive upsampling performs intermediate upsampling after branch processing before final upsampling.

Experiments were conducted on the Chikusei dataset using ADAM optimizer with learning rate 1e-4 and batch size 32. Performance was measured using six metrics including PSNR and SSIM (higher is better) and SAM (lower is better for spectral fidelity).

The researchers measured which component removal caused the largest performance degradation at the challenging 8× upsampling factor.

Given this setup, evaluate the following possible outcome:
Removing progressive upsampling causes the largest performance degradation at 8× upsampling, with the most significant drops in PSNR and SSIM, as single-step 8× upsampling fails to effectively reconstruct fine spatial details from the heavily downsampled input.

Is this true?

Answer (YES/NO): YES